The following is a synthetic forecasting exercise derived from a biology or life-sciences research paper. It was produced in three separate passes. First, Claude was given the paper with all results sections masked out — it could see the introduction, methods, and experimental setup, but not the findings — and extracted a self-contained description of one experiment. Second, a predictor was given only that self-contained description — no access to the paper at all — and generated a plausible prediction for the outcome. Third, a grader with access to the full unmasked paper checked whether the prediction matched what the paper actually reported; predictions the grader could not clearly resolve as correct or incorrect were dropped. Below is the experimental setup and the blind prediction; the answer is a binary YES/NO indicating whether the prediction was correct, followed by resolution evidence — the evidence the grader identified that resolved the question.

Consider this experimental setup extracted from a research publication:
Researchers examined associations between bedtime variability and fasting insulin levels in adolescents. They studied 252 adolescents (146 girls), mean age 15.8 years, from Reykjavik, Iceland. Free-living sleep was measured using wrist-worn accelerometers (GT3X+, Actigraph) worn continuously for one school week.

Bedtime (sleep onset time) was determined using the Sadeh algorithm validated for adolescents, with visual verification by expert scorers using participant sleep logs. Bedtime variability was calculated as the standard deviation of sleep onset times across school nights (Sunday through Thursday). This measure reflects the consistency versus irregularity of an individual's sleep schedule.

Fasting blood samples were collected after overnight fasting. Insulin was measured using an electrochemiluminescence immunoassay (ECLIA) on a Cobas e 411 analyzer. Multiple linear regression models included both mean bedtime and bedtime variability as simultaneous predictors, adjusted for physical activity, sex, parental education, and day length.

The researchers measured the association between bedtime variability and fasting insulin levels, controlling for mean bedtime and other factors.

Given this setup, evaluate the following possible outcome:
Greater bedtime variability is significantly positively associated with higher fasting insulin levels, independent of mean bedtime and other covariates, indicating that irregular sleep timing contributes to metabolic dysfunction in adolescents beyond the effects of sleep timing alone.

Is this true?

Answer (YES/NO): NO